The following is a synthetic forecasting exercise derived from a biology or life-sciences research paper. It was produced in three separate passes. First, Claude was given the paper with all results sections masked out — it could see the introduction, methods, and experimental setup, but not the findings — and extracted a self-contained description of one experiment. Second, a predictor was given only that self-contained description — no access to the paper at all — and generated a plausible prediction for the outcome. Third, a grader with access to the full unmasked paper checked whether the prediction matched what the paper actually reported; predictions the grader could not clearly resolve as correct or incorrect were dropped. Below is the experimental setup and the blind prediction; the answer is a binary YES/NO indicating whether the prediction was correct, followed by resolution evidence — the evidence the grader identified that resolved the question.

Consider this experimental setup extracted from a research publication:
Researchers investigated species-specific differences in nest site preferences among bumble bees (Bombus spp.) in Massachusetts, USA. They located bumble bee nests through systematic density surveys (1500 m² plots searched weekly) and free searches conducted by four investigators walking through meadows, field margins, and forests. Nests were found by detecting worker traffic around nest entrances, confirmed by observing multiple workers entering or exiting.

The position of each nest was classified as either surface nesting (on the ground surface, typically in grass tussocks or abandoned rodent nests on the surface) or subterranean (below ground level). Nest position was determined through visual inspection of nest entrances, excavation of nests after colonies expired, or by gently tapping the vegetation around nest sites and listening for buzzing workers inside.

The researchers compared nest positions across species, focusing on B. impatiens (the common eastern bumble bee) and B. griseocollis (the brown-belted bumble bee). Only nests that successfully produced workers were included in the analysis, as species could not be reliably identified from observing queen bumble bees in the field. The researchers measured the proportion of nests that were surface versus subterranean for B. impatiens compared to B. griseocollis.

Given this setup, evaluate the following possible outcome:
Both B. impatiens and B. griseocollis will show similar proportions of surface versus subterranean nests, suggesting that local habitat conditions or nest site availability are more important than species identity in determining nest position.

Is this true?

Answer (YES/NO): NO